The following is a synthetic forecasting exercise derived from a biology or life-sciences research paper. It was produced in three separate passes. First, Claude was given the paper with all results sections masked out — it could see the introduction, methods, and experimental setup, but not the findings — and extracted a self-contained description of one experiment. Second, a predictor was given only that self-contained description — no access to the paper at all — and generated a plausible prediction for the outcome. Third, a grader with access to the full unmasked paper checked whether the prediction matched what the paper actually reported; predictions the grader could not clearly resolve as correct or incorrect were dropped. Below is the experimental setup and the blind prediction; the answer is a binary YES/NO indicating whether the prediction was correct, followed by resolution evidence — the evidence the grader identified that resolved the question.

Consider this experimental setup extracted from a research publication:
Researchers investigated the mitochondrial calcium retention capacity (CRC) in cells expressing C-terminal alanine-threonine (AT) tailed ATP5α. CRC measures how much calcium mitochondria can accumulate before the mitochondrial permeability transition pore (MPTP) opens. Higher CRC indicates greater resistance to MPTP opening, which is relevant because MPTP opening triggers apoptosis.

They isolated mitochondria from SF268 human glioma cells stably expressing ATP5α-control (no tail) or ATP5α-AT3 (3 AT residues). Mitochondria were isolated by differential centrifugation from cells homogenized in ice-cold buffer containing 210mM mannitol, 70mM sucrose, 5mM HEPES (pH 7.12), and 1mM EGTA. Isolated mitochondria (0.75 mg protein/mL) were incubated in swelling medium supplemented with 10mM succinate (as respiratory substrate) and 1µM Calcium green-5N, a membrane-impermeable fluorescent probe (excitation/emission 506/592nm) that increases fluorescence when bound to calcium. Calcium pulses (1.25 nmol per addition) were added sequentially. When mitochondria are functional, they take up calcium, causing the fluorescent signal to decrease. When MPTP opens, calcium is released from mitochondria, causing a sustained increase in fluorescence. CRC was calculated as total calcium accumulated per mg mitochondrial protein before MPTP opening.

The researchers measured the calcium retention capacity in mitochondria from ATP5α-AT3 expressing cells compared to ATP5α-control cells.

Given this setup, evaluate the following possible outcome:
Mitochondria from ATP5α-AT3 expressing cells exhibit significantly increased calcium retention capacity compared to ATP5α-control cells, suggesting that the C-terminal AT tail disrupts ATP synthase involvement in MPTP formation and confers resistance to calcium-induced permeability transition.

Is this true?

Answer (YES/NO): YES